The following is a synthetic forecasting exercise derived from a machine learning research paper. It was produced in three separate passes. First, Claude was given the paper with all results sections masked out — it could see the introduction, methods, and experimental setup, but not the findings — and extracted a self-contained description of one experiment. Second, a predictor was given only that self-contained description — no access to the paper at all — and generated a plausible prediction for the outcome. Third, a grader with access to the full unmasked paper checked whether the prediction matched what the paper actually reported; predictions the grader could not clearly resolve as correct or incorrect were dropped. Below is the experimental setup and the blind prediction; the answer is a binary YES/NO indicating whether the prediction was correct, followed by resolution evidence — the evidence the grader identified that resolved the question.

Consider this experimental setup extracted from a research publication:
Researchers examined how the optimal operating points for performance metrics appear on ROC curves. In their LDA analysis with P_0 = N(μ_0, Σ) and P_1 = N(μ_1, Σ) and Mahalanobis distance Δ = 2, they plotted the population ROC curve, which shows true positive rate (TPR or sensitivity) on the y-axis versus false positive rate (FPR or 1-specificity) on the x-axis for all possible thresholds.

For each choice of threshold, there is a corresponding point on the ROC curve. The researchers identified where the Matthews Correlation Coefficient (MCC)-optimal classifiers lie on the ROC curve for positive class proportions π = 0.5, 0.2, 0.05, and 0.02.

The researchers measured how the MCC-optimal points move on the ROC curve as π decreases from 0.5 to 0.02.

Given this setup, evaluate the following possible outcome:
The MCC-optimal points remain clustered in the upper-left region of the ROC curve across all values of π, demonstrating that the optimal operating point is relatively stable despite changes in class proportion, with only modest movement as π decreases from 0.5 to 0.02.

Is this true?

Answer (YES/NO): NO